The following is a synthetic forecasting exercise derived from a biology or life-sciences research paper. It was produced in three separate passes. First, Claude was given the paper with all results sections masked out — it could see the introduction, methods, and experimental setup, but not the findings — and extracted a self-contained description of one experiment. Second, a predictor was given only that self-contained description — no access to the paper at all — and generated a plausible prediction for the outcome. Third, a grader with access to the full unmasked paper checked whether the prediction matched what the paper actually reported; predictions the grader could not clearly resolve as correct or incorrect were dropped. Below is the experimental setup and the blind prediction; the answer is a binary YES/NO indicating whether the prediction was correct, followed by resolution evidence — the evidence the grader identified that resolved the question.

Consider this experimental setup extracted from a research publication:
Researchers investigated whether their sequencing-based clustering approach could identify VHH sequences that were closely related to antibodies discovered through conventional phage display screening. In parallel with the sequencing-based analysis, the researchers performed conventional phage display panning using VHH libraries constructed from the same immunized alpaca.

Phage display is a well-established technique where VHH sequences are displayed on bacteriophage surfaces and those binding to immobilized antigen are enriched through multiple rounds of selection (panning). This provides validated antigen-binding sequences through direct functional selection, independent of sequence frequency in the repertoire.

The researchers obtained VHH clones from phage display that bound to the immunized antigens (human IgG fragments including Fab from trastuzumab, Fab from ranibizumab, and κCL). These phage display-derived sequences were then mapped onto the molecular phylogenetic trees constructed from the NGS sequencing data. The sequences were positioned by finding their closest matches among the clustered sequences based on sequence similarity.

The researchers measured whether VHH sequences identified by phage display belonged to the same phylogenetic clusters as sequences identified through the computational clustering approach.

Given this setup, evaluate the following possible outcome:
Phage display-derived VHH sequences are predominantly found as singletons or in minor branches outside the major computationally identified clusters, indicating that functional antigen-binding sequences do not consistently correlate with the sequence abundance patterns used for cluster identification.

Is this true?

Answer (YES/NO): NO